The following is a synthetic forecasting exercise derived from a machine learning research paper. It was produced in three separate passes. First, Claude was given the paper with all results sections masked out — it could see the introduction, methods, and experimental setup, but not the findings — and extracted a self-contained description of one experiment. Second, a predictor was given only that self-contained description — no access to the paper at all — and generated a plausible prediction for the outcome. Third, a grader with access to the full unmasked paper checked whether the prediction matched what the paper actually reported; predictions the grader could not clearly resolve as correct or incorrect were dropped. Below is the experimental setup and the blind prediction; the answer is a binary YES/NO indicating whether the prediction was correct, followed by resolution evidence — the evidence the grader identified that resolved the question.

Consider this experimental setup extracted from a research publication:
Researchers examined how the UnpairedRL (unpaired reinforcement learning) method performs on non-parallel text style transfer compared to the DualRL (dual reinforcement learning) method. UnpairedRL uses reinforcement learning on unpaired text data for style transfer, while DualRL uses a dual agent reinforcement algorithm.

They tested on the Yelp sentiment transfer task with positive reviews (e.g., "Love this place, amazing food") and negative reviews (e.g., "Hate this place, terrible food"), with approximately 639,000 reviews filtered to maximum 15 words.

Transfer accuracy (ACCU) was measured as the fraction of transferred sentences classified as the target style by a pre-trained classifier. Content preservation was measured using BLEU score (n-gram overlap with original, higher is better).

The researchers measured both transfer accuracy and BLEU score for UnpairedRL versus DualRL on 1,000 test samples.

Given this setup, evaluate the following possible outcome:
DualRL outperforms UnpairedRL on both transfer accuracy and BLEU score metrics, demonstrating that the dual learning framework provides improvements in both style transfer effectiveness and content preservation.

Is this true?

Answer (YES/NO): YES